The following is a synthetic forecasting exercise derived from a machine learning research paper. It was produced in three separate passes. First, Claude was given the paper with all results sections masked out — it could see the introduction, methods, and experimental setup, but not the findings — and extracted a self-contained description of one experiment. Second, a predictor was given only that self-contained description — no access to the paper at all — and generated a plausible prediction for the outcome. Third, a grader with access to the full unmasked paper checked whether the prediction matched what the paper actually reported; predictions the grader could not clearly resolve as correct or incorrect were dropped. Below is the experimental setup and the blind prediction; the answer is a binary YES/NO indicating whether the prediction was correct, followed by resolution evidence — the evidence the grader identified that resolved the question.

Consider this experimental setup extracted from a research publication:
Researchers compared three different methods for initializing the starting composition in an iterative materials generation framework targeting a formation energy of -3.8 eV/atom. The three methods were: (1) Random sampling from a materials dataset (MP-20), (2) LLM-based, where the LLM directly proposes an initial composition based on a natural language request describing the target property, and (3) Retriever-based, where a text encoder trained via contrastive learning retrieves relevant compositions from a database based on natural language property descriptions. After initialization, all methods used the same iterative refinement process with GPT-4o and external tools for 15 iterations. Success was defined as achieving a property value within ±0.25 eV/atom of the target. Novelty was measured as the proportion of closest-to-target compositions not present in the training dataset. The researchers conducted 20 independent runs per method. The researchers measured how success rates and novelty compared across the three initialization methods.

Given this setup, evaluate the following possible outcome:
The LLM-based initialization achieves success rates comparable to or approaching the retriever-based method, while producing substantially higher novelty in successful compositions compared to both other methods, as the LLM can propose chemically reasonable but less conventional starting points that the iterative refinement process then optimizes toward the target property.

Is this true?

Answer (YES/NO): NO